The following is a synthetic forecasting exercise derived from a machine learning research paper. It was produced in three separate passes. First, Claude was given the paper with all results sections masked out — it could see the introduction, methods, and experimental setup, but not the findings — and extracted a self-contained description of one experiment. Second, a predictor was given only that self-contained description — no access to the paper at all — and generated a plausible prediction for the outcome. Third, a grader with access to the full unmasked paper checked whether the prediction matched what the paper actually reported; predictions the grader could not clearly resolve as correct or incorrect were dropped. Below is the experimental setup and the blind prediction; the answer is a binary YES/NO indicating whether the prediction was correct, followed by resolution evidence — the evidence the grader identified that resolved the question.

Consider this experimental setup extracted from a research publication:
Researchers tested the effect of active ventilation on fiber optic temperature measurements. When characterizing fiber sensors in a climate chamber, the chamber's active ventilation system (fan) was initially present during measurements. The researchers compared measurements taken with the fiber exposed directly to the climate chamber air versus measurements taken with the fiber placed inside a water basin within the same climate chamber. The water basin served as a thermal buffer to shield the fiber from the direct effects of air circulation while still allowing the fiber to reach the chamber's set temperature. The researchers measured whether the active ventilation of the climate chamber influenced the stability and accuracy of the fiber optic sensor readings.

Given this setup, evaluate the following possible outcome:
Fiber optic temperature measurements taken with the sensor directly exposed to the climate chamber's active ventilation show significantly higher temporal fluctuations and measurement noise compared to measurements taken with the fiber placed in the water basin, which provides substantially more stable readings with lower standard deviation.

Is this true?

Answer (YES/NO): YES